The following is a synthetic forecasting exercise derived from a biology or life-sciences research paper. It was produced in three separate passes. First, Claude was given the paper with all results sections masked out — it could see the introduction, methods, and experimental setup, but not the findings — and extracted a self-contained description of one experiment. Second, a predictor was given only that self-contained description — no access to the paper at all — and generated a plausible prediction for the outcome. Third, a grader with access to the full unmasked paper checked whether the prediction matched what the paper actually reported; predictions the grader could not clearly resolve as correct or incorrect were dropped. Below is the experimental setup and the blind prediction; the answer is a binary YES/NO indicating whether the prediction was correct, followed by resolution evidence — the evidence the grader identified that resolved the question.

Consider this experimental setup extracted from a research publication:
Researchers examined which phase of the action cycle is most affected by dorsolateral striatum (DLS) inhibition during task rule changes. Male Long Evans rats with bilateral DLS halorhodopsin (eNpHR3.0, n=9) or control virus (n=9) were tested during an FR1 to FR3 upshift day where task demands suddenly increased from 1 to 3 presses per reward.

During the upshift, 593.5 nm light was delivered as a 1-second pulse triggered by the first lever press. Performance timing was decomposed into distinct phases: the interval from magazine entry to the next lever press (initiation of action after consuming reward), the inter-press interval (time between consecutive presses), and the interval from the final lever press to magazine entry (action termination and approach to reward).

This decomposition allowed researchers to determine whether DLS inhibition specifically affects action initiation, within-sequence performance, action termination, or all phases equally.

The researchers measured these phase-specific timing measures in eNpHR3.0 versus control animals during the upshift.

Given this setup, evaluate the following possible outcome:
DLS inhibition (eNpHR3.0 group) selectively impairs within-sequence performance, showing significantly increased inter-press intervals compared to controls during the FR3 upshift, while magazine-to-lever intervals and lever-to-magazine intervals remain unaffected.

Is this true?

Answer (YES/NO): NO